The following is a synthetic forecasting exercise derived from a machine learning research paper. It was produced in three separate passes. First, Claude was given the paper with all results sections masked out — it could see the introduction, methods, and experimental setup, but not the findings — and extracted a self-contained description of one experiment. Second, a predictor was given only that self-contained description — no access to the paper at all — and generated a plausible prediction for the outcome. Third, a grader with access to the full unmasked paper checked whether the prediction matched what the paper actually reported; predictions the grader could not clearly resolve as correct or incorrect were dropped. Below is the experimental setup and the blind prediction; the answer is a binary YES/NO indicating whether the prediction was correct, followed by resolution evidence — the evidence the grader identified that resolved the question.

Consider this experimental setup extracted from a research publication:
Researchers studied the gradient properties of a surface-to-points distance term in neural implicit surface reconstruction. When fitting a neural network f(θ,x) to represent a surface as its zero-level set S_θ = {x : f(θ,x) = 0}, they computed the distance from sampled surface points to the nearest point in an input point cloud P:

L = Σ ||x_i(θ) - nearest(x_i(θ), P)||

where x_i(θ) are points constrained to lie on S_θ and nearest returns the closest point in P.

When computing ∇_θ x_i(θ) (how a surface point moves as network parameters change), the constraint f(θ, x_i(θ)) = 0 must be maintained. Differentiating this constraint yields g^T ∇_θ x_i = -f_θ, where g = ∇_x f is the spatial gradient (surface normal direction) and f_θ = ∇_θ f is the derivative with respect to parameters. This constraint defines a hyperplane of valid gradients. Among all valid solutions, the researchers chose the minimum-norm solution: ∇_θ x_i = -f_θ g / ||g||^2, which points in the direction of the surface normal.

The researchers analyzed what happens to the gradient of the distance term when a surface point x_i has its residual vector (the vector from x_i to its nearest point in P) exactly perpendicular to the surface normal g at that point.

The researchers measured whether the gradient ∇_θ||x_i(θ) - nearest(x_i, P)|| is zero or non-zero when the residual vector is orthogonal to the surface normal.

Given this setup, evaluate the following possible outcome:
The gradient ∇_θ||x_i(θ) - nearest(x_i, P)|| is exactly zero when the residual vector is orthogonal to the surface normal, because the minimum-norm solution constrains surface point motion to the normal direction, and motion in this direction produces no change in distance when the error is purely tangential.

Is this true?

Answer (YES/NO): YES